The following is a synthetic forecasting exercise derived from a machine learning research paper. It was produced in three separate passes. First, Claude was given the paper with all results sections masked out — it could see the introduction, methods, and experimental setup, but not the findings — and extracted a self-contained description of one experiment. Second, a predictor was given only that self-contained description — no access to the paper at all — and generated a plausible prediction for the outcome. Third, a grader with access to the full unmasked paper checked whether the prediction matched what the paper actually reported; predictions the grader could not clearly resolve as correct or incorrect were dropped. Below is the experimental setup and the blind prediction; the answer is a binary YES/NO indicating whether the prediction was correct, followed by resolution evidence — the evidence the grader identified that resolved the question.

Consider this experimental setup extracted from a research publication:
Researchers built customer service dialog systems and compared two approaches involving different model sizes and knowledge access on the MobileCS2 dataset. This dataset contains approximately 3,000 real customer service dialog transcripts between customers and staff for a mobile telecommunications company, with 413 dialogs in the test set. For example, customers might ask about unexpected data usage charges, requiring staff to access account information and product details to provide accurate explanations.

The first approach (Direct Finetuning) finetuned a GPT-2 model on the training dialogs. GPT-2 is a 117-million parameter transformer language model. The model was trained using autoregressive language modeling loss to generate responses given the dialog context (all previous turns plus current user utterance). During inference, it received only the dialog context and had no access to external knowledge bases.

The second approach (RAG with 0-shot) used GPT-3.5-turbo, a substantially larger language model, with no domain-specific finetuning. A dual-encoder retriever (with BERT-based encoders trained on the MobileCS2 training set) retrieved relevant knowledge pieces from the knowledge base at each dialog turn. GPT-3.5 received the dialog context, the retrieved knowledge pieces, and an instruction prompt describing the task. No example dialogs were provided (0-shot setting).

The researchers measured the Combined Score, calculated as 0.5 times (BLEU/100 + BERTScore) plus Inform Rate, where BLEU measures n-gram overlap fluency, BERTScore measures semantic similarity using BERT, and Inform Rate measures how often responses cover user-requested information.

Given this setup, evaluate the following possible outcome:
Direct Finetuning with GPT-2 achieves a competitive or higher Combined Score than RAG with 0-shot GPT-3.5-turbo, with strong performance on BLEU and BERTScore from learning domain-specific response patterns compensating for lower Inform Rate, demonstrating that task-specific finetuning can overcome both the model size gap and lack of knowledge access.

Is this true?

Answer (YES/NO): NO